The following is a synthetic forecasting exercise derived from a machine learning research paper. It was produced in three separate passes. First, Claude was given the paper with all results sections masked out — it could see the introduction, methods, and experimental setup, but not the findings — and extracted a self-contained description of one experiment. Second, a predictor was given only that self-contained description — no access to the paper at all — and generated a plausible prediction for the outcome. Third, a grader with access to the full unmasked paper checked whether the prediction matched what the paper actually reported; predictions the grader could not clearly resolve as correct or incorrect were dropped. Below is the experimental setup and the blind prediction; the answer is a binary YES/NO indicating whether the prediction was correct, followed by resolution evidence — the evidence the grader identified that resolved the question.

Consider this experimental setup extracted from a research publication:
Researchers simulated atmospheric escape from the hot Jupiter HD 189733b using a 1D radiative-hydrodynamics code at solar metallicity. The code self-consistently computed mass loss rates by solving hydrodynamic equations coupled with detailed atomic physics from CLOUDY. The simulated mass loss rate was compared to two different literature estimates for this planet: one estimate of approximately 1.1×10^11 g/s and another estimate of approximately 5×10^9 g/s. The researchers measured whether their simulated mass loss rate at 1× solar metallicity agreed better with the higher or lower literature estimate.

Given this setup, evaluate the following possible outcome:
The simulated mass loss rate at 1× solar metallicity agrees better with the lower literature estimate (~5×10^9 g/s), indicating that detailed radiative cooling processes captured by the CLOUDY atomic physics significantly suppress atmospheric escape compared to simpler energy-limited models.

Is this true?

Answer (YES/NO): YES